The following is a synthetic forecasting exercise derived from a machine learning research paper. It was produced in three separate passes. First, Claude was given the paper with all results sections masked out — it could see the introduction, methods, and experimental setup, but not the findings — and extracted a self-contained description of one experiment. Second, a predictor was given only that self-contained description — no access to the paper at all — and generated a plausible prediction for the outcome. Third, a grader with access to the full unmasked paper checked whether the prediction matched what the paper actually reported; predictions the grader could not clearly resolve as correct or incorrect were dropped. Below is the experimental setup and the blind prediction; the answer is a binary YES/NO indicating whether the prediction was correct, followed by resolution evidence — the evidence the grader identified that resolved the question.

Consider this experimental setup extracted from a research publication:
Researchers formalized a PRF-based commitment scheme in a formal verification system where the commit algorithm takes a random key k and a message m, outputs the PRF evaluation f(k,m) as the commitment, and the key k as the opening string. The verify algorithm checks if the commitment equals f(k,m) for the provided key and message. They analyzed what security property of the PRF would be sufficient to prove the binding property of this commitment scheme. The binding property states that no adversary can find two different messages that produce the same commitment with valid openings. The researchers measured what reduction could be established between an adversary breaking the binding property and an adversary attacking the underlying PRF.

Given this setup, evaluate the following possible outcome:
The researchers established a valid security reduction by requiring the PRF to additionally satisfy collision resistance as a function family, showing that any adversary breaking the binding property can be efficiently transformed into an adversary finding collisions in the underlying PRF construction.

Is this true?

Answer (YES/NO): YES